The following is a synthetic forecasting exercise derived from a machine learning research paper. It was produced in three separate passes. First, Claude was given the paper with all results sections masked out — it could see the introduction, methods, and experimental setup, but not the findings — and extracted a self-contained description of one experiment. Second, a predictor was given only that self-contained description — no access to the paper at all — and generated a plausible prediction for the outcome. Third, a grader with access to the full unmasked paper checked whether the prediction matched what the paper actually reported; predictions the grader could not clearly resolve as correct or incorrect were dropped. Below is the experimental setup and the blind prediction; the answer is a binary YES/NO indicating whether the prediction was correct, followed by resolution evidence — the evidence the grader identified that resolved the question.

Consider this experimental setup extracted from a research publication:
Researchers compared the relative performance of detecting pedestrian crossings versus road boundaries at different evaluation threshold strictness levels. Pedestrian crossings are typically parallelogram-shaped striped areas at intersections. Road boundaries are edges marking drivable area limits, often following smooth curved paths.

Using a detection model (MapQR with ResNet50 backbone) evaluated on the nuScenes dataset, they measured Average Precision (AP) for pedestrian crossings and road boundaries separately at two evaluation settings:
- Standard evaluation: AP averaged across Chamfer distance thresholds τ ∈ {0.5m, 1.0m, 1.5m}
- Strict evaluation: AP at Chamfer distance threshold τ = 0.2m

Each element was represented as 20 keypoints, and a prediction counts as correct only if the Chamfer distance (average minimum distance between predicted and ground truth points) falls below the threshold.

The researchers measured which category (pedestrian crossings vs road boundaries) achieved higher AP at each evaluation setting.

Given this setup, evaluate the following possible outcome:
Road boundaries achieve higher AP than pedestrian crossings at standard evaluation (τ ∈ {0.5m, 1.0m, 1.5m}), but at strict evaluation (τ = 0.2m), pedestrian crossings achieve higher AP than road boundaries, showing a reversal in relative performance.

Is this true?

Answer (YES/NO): YES